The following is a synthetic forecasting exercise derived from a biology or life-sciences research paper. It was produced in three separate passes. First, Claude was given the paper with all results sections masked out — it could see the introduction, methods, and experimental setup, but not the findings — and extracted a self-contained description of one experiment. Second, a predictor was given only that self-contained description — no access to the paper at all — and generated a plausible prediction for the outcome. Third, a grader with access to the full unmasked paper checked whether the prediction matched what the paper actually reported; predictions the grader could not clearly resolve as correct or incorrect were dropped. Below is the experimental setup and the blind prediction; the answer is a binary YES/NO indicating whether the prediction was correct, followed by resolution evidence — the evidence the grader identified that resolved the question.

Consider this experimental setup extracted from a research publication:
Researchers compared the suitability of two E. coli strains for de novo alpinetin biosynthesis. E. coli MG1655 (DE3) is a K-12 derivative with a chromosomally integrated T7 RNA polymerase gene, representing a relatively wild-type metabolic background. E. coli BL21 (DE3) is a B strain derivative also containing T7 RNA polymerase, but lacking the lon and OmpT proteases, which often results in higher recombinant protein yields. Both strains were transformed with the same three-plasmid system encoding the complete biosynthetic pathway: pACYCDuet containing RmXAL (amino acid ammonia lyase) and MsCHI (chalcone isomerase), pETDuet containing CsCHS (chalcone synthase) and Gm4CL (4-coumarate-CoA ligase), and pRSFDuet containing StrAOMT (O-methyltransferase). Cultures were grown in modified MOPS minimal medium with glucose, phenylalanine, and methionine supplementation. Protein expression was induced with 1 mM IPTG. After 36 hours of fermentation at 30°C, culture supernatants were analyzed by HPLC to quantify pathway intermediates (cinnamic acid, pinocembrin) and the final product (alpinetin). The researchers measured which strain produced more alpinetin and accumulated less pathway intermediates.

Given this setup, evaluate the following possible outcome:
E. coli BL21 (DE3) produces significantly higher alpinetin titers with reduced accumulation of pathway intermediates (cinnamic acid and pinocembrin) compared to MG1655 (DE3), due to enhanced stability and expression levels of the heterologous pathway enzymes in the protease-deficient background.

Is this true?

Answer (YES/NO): NO